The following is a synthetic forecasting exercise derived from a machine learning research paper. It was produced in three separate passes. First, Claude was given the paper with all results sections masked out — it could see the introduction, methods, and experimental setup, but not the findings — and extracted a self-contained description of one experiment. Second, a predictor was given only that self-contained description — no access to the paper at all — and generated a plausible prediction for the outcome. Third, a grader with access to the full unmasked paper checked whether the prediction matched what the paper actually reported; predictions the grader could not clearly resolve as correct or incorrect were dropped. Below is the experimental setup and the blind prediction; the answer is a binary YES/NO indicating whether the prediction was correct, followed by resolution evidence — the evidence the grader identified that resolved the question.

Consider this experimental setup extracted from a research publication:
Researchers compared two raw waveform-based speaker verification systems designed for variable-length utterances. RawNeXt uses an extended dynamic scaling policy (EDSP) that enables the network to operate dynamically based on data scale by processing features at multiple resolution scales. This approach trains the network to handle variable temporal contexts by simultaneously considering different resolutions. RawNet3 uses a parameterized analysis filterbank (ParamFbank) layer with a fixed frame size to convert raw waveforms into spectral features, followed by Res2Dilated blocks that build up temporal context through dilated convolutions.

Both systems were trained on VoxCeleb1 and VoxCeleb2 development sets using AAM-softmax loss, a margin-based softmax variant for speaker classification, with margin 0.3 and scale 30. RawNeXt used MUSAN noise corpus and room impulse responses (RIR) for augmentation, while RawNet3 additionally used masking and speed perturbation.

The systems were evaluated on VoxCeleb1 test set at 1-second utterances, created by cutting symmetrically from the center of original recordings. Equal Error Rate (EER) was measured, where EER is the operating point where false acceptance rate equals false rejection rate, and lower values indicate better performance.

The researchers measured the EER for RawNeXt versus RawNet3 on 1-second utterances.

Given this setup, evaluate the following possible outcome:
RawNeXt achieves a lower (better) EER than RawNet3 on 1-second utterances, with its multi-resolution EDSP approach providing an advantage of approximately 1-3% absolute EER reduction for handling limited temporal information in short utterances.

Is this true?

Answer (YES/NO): NO